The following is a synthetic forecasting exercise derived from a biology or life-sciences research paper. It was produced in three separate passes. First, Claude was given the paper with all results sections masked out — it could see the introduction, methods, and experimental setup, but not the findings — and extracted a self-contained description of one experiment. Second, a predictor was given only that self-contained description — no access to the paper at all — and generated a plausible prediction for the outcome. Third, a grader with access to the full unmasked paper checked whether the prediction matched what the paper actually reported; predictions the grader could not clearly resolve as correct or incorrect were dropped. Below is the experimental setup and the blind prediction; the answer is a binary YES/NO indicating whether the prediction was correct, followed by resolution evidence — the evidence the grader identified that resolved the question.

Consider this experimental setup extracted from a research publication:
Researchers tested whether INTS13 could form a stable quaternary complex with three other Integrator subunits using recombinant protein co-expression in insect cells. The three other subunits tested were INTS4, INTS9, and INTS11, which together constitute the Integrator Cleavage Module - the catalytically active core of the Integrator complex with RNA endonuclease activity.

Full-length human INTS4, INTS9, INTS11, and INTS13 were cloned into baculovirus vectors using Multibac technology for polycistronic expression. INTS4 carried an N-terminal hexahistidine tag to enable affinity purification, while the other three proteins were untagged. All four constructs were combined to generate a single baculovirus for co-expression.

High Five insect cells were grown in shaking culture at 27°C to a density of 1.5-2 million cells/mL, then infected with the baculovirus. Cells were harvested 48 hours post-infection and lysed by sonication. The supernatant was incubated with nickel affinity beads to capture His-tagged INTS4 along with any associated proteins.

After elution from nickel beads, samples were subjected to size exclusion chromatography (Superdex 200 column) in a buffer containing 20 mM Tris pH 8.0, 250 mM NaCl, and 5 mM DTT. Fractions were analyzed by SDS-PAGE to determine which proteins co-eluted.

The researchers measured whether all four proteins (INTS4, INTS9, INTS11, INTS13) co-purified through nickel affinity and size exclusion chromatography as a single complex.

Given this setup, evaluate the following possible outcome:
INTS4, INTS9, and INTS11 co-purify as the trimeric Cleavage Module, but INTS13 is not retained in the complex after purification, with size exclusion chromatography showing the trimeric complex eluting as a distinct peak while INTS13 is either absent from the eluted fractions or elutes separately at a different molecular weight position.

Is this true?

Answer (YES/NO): NO